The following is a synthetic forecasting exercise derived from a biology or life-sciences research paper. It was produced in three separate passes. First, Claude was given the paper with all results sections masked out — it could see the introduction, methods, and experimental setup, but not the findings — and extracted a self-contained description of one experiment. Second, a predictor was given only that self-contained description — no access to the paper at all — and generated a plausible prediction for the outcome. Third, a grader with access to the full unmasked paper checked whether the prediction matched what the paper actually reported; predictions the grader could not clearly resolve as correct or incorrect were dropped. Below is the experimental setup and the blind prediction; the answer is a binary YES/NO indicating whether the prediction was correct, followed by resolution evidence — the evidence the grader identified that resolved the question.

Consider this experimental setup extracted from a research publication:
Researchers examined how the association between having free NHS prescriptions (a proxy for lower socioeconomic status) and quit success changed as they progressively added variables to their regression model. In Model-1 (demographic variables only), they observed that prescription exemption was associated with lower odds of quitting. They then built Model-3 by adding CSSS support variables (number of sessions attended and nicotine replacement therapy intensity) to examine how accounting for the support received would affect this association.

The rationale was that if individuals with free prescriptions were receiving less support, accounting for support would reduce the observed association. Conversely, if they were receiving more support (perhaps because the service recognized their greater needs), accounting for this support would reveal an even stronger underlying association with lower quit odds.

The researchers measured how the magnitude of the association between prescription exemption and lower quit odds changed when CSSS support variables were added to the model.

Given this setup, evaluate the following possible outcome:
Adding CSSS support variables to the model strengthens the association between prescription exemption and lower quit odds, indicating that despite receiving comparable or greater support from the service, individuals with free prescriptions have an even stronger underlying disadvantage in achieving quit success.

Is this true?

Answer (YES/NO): YES